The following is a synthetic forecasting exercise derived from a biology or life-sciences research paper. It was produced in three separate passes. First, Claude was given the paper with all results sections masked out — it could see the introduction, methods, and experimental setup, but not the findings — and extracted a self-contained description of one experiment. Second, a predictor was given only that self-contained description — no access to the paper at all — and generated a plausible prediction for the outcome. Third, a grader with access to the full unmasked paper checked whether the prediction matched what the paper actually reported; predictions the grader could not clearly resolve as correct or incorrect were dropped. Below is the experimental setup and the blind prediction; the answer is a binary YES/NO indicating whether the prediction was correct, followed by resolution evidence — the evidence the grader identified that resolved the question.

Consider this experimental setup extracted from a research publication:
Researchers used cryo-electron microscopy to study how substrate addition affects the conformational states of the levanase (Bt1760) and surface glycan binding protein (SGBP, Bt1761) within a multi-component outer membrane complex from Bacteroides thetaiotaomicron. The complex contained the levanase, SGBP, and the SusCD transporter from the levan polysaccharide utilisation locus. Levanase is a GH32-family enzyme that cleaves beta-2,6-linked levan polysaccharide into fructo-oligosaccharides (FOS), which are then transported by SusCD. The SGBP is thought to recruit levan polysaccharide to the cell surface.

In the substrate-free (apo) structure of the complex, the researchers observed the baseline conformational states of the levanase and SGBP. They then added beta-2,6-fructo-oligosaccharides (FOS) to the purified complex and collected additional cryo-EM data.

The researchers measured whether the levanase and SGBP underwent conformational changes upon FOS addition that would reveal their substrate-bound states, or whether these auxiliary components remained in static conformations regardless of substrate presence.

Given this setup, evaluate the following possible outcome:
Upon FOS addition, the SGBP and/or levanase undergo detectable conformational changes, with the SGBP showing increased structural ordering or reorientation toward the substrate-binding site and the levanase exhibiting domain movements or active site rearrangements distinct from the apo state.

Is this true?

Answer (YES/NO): NO